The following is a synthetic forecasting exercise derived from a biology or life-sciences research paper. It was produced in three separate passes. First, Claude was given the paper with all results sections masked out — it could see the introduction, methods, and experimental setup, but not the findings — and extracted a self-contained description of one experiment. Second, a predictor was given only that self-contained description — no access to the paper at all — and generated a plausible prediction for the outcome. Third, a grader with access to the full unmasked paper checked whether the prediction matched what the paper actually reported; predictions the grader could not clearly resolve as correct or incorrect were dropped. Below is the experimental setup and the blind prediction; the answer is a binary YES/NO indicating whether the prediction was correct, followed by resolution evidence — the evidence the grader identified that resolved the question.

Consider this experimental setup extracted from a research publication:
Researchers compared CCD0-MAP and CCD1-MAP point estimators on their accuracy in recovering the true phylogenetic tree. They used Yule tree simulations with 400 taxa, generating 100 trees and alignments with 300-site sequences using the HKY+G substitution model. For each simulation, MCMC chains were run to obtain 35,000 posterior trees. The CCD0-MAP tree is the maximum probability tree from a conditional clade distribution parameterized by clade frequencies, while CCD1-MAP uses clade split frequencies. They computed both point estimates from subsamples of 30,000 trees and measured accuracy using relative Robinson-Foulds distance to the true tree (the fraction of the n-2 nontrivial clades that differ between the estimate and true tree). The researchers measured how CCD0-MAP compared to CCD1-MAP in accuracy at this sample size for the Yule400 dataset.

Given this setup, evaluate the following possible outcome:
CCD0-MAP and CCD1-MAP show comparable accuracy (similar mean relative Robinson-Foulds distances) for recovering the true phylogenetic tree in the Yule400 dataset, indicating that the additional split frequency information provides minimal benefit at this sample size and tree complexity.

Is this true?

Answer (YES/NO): NO